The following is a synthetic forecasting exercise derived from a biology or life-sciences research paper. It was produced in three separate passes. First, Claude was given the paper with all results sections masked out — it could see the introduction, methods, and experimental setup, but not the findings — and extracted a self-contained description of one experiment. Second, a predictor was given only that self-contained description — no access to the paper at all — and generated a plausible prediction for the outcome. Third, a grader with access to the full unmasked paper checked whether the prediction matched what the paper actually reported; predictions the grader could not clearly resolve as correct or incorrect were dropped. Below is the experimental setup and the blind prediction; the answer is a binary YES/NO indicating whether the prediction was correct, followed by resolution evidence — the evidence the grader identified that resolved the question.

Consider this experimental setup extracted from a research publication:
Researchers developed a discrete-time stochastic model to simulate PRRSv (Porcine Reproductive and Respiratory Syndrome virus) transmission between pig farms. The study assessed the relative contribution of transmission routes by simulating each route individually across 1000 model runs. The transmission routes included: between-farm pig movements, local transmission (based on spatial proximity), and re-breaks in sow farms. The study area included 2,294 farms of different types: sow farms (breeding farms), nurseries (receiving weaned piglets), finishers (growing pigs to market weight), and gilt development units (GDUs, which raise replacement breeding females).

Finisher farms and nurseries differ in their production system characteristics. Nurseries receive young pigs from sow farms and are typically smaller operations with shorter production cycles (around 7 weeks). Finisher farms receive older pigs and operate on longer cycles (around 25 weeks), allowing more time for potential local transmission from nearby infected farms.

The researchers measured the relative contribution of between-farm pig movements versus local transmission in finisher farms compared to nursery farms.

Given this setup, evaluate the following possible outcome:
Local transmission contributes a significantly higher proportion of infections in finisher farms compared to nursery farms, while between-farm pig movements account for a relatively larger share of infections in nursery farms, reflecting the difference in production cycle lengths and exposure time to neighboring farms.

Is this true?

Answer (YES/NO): YES